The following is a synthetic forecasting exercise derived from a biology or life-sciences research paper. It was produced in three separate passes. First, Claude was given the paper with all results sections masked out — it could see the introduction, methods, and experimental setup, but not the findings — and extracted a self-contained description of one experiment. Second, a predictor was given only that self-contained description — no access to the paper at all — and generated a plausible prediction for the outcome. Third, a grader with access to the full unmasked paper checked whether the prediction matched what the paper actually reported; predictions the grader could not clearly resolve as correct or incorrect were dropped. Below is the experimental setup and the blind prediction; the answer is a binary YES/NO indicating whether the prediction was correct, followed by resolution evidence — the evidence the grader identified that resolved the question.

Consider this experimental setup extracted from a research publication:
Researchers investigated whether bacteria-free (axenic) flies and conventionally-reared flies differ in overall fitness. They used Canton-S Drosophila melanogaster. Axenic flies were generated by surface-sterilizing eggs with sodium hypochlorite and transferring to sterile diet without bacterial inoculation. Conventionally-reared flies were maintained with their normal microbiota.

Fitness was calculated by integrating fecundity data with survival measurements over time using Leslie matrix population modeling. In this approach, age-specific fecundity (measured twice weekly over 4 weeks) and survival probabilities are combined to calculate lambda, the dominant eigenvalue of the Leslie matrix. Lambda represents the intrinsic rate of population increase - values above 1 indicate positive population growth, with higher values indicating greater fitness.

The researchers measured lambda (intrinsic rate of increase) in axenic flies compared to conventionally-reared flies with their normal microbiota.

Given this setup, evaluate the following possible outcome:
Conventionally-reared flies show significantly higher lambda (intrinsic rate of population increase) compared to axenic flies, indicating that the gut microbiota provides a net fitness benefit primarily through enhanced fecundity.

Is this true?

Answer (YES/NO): NO